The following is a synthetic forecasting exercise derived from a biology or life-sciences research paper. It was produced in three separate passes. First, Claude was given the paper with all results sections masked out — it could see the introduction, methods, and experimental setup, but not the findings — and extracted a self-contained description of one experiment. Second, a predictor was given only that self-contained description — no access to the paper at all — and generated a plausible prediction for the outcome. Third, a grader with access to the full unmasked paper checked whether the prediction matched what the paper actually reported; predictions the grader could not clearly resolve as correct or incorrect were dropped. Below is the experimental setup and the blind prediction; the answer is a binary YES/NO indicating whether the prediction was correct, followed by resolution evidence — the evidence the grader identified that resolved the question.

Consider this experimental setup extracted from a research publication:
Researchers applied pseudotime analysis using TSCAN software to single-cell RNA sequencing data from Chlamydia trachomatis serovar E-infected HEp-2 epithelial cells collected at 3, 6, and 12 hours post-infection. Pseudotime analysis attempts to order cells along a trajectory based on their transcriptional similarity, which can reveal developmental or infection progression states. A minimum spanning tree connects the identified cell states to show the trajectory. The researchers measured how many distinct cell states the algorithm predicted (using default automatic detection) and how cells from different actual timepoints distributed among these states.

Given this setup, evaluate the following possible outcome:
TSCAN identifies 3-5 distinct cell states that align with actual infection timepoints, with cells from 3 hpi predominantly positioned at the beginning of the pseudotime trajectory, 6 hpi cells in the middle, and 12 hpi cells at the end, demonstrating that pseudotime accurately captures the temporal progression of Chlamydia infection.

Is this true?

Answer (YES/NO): NO